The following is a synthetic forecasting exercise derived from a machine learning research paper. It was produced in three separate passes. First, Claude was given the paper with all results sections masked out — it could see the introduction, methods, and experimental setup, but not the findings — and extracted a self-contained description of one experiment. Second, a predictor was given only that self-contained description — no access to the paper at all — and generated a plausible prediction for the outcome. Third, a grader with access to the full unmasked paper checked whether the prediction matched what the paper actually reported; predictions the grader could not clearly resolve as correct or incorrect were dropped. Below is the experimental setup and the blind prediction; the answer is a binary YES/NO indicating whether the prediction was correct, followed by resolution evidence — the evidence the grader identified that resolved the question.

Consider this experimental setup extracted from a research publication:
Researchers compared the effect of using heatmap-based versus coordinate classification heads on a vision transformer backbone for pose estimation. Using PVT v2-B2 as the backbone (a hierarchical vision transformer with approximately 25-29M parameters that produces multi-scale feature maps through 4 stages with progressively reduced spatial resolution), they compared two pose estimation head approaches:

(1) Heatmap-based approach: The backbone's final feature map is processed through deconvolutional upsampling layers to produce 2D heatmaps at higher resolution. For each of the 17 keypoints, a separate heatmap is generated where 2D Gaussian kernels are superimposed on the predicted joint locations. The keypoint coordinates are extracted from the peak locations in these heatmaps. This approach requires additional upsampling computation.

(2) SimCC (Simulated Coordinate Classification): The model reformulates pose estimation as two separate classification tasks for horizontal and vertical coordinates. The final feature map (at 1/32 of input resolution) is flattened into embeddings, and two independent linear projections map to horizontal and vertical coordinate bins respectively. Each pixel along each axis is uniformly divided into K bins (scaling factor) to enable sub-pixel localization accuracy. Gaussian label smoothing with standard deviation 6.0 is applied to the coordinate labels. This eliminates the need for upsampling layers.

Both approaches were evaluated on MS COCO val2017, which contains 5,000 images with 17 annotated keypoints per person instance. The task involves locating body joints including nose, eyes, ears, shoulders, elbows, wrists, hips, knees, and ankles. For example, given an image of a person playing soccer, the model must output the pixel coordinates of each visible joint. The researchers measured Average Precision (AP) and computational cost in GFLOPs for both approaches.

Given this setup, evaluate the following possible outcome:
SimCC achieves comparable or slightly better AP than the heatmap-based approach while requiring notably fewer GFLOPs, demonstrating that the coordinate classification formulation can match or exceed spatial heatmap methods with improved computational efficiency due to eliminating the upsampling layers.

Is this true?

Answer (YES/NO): YES